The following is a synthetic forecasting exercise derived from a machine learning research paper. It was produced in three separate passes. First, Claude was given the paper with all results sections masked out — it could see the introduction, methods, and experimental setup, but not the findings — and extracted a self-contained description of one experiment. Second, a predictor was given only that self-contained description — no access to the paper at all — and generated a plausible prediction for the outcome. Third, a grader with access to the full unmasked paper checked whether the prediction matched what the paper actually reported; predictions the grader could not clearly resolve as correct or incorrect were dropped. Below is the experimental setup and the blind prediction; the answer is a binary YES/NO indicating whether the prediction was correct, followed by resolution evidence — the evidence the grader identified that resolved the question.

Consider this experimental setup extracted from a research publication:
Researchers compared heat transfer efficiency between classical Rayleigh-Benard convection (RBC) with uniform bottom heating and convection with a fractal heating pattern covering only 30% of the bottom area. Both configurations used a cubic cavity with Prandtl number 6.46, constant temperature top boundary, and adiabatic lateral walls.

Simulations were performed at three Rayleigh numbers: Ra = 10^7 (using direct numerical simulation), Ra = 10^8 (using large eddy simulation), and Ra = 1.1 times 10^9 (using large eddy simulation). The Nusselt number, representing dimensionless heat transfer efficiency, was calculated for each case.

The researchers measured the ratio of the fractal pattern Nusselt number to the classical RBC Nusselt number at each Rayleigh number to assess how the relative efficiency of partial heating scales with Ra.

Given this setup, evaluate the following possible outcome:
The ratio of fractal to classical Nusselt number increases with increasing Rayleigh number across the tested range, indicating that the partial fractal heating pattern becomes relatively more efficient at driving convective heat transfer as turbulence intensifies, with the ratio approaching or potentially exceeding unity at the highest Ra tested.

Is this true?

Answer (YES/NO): NO